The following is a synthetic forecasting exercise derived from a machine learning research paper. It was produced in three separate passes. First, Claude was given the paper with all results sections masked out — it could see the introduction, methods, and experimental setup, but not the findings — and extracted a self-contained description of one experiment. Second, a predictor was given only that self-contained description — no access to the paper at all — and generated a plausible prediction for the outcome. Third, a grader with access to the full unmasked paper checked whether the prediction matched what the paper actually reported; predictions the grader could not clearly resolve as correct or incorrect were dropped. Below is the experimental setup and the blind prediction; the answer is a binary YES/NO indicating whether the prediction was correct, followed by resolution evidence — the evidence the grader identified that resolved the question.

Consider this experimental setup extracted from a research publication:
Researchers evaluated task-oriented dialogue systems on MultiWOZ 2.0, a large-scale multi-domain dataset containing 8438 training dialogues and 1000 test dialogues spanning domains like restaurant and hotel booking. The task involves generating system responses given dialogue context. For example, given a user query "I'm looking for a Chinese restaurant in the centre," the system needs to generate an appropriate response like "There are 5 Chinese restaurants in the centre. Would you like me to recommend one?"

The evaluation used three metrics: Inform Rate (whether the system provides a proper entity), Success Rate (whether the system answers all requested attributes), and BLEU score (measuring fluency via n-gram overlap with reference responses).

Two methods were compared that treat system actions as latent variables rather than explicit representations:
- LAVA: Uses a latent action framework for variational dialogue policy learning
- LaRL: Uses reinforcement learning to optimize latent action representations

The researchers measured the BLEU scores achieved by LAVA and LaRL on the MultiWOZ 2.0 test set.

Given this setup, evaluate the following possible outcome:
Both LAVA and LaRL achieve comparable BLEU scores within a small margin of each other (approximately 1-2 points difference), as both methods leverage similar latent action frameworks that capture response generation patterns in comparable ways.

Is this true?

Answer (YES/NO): NO